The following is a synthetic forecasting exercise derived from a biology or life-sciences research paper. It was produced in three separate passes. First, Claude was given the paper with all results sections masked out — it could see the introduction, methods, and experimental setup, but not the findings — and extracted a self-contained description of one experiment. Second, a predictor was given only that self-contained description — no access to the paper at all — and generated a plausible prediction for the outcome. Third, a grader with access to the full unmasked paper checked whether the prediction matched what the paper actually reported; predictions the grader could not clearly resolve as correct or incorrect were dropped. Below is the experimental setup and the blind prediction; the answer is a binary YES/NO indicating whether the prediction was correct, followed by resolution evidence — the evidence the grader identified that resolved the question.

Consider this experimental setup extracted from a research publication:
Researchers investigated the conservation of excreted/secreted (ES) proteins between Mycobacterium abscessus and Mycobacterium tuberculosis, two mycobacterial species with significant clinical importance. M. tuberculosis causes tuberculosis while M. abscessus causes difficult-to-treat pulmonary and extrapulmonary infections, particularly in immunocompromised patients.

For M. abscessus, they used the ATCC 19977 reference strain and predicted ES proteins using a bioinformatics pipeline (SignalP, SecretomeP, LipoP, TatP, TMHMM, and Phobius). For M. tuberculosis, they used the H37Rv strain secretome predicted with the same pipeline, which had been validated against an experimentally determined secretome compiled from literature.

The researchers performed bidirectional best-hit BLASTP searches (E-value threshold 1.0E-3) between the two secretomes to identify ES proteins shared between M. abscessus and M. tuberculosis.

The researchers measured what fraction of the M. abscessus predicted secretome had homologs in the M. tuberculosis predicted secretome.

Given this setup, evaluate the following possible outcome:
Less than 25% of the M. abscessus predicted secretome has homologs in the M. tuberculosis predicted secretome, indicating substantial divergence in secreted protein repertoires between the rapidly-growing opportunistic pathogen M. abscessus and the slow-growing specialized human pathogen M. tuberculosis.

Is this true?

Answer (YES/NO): NO